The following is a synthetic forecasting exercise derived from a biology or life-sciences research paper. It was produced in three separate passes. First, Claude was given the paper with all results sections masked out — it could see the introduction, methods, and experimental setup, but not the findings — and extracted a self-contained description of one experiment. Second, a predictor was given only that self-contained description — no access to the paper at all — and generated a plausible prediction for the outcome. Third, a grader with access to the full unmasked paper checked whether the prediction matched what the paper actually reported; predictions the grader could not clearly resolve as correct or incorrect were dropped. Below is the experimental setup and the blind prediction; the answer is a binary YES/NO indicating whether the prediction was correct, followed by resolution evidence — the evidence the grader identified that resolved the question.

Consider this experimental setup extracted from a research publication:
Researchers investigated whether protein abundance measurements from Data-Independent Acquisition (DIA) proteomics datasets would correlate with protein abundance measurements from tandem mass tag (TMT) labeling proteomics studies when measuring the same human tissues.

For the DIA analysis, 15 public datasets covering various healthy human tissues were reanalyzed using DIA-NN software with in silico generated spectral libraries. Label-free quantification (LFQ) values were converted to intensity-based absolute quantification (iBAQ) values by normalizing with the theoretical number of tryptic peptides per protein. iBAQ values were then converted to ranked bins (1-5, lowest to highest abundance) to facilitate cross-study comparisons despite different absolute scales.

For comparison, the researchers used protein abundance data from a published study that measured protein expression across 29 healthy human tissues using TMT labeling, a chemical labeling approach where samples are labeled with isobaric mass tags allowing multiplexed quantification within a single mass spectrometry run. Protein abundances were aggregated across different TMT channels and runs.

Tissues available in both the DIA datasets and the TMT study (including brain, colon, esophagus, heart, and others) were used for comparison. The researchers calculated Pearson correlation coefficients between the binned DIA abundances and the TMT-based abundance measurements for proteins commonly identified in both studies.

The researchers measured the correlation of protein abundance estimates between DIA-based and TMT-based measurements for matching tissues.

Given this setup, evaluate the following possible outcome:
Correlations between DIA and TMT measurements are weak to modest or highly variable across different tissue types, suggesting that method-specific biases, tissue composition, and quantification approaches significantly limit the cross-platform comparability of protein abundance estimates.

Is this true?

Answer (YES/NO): YES